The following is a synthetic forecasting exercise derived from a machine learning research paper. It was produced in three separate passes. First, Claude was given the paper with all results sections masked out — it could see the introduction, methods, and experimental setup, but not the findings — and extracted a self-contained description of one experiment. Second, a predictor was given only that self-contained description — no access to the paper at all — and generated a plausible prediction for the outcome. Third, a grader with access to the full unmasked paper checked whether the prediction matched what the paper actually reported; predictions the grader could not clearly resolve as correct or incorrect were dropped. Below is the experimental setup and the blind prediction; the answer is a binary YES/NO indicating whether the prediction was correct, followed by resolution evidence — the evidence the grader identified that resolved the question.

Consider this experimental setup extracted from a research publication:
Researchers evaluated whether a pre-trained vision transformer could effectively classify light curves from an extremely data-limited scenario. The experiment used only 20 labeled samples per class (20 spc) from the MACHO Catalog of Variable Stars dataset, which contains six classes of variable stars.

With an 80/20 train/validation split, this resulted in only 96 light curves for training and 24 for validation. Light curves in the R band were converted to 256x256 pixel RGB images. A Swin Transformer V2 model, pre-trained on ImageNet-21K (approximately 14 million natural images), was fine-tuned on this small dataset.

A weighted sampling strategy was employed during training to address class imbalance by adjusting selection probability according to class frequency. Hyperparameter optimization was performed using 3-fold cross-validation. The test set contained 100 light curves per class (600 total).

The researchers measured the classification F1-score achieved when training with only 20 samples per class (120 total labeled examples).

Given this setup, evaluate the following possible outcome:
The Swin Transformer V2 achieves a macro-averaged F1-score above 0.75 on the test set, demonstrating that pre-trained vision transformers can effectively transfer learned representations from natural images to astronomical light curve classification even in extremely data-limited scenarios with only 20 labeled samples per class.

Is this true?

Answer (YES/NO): NO